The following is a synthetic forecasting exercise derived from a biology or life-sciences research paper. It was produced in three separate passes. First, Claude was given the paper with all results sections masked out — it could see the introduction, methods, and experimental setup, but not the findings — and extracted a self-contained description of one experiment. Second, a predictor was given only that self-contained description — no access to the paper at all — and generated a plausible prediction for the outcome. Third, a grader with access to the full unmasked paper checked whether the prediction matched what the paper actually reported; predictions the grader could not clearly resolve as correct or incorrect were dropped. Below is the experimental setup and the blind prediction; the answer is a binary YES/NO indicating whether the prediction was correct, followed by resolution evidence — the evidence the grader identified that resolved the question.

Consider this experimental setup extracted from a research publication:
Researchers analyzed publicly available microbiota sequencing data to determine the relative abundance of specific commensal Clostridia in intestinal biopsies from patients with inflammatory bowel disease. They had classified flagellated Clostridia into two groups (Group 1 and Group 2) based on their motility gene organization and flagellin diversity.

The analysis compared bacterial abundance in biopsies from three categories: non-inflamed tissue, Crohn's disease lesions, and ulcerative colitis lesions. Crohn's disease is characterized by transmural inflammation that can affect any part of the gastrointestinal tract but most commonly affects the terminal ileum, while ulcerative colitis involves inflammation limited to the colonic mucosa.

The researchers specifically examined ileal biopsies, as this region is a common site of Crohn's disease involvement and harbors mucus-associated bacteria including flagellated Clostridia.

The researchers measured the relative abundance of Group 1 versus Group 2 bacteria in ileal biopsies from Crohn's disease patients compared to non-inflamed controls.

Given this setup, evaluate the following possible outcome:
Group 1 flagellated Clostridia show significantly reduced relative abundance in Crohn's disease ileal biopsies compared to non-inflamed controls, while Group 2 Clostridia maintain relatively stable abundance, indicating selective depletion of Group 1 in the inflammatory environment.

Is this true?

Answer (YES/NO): NO